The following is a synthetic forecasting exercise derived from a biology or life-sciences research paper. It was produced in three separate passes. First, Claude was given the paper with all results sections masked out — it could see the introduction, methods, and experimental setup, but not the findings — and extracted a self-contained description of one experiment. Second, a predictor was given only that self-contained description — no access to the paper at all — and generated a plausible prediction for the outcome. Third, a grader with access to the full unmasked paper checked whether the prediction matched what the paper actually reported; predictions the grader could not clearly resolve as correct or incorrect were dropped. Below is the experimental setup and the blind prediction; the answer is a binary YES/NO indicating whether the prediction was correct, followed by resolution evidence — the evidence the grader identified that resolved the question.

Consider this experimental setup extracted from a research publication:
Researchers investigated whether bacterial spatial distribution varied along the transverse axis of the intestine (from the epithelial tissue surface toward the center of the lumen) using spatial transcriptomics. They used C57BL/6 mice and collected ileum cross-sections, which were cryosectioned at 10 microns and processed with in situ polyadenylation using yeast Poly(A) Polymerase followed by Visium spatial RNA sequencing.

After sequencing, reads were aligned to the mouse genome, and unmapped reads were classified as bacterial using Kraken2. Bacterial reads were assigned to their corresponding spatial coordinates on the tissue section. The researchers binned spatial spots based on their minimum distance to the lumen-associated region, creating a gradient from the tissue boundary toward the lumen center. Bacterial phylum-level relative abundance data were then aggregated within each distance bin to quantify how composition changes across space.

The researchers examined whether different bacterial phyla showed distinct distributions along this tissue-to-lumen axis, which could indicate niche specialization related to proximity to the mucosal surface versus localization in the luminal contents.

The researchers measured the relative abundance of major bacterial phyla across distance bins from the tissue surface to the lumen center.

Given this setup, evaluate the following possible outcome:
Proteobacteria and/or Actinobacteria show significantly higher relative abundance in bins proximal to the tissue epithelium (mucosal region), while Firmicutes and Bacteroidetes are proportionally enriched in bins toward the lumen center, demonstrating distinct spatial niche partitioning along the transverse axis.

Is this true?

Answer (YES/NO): NO